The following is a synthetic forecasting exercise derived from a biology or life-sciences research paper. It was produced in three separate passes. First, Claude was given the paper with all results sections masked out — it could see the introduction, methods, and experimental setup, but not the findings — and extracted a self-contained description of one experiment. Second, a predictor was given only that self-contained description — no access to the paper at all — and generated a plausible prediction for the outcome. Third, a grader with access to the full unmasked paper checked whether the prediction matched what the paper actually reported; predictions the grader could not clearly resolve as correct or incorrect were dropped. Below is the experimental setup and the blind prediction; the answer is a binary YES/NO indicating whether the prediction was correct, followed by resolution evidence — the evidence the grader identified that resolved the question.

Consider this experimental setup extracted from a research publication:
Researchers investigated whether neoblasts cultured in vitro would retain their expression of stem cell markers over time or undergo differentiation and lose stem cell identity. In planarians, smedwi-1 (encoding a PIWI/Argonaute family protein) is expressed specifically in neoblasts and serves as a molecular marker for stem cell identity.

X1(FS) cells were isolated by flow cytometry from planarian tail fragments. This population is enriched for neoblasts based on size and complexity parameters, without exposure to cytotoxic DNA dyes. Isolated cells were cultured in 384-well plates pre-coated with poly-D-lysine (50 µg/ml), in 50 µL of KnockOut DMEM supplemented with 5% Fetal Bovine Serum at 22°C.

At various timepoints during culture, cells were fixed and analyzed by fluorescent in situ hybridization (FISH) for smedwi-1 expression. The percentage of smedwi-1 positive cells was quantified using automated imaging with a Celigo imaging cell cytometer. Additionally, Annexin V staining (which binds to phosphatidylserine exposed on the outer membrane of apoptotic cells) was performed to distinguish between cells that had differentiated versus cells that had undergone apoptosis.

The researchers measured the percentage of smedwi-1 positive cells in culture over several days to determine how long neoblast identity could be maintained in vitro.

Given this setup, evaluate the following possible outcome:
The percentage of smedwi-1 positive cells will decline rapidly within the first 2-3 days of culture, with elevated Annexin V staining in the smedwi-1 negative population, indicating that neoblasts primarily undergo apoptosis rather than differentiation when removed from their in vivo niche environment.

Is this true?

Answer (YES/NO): NO